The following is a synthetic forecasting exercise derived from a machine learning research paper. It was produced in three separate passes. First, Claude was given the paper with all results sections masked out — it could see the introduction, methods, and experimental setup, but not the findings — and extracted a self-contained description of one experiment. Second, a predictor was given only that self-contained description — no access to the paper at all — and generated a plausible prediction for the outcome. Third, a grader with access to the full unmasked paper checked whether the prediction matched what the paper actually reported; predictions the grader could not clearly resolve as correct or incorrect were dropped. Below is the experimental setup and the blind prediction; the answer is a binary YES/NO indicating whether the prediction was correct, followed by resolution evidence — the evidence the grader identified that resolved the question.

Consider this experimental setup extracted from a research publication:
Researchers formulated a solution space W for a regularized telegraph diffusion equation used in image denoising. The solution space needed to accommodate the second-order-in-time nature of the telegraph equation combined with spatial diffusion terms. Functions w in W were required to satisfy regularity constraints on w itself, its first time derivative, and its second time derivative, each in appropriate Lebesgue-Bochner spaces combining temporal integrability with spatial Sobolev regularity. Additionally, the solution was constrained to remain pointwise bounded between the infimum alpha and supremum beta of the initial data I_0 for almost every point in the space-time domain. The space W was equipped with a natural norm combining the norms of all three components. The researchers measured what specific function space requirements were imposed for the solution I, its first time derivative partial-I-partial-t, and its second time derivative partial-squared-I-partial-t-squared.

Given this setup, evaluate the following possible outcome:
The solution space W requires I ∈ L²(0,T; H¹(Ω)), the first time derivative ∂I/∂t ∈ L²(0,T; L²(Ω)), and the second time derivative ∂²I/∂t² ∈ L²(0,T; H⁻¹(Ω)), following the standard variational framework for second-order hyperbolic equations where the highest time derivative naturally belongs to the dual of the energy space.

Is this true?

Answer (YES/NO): NO